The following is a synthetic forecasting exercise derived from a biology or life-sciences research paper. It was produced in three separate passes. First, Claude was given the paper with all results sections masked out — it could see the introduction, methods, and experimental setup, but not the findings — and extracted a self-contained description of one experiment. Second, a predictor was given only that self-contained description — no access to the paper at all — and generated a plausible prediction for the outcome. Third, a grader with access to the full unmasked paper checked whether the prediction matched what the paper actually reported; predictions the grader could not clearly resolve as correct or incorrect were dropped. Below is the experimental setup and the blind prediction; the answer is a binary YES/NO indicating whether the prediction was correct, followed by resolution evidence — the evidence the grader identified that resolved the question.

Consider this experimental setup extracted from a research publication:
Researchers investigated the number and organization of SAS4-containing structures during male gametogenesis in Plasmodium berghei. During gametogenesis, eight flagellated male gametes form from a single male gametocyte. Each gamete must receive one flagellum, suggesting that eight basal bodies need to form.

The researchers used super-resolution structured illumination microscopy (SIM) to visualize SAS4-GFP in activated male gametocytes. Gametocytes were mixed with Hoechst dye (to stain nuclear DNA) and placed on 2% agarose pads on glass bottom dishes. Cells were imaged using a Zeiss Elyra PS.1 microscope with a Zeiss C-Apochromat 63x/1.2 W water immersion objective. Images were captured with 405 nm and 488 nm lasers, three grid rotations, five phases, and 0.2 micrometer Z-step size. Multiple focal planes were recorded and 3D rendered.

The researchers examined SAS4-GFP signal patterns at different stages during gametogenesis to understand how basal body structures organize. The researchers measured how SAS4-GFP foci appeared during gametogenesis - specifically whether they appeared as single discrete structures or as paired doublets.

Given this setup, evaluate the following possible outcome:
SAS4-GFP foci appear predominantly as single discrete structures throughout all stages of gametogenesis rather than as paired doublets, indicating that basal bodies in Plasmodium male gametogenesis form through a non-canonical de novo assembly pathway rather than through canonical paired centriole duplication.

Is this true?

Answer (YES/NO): NO